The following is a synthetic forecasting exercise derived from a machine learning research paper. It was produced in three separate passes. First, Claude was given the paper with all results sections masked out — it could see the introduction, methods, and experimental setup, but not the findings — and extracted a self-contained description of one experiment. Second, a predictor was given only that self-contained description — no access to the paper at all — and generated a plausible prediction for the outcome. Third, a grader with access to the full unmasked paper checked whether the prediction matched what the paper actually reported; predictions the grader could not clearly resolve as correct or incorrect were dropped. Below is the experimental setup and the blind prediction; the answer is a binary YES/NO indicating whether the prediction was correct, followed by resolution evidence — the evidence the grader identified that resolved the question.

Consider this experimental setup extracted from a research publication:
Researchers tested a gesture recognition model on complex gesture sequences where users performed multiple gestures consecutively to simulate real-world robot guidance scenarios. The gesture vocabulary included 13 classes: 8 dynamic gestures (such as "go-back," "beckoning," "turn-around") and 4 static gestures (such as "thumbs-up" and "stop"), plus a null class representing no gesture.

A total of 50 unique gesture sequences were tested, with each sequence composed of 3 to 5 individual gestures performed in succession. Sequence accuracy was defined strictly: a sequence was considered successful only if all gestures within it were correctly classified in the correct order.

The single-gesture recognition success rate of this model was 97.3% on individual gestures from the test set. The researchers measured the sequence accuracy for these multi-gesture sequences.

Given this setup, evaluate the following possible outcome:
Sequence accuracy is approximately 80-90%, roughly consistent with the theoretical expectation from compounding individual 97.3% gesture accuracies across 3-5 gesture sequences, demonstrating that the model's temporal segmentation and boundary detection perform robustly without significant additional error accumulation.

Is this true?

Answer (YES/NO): NO